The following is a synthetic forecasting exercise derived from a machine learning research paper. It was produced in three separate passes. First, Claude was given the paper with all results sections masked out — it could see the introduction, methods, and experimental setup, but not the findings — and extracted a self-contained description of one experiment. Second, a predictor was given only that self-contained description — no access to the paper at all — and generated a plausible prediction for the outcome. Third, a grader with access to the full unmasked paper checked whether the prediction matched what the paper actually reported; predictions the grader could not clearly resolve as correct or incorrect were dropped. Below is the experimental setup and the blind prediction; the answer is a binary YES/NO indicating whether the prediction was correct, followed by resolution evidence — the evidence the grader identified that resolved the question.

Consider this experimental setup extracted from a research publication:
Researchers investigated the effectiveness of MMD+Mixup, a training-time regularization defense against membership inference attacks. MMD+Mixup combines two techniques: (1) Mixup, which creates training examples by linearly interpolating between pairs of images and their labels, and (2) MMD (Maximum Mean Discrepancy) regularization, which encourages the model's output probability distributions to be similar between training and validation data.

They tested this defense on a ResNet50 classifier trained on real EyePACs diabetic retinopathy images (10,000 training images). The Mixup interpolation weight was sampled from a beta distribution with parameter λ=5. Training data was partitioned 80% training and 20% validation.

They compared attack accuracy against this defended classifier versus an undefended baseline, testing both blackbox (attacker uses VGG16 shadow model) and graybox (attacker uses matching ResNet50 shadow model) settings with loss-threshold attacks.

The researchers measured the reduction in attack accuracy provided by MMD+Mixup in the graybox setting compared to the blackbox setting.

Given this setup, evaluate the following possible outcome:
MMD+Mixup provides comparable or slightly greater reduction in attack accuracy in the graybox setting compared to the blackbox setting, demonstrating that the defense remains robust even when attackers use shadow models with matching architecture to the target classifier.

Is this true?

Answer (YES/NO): NO